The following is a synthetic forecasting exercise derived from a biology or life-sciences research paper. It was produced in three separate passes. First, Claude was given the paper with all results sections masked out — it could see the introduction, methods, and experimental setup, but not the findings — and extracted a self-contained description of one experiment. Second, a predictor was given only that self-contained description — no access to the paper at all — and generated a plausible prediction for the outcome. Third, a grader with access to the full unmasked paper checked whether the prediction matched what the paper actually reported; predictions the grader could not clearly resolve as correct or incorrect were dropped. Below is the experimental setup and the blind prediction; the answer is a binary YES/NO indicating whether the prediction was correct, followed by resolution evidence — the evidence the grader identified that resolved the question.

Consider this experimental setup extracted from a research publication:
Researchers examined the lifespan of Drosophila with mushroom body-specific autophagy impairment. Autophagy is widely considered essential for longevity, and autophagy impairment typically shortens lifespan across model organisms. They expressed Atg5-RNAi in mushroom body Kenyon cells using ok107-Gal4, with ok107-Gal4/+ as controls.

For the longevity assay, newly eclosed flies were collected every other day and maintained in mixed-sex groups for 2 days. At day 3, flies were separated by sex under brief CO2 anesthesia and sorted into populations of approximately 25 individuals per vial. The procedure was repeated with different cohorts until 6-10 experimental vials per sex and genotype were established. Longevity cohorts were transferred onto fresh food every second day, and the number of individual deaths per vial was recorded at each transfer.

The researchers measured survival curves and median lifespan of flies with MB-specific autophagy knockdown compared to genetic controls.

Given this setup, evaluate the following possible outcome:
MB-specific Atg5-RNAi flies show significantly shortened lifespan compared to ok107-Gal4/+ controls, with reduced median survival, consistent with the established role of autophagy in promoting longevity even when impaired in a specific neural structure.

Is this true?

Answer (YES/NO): NO